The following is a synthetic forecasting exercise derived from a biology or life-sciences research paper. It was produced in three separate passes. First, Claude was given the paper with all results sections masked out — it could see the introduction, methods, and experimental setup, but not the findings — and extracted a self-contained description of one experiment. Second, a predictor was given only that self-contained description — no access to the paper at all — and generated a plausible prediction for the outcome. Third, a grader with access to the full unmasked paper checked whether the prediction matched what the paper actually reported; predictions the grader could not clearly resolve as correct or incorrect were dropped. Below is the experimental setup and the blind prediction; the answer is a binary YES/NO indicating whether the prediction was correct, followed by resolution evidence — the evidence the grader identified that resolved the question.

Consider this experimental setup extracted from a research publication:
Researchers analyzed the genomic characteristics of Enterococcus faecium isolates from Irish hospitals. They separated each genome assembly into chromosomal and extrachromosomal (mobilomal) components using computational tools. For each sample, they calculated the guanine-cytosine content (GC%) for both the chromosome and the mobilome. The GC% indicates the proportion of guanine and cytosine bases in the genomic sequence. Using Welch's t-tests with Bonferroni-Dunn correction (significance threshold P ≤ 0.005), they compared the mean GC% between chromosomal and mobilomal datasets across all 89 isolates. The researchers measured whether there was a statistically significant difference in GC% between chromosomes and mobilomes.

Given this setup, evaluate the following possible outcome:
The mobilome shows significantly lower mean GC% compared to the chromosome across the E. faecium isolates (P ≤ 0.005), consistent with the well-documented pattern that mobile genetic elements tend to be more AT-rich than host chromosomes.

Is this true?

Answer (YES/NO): YES